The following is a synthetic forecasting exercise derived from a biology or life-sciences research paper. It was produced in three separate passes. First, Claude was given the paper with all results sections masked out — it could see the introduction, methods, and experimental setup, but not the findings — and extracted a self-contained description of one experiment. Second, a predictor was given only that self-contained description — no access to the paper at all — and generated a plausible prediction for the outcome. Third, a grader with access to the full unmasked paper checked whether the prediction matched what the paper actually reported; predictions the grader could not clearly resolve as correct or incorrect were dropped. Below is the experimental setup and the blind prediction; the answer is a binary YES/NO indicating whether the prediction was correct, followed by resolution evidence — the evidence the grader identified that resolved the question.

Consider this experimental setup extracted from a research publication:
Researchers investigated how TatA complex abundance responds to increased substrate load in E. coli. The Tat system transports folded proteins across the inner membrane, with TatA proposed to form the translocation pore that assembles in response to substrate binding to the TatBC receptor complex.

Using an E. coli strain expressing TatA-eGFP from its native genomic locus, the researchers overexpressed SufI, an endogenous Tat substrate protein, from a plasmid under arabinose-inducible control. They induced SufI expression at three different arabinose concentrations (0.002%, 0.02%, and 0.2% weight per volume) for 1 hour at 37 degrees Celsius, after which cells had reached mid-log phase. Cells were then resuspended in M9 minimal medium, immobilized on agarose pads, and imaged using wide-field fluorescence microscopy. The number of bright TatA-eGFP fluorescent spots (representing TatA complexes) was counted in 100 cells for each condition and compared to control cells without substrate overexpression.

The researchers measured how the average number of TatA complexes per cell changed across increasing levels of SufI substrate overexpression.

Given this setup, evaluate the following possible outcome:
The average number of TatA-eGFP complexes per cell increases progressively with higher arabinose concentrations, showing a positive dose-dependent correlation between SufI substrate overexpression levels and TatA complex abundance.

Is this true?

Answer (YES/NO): YES